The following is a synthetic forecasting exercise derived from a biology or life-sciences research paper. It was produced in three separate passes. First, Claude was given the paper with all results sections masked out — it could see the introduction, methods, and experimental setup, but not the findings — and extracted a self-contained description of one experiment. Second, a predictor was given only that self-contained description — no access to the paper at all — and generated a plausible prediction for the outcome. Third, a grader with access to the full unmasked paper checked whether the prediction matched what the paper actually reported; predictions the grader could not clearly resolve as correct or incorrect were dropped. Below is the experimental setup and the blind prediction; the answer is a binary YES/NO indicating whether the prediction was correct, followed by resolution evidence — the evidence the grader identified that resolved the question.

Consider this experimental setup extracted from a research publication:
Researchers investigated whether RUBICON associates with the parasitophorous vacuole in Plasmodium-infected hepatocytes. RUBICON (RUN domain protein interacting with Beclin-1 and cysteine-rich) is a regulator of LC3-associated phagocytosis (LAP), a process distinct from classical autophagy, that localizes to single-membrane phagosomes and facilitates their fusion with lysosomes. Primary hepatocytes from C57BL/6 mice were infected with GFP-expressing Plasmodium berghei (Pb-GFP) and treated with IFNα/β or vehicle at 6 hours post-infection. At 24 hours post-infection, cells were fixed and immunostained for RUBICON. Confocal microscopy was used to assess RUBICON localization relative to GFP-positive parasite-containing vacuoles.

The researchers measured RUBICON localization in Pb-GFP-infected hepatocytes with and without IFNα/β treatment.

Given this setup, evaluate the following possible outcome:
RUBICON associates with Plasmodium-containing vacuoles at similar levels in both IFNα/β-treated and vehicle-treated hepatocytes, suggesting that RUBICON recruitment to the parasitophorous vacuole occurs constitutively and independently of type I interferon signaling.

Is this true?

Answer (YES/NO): NO